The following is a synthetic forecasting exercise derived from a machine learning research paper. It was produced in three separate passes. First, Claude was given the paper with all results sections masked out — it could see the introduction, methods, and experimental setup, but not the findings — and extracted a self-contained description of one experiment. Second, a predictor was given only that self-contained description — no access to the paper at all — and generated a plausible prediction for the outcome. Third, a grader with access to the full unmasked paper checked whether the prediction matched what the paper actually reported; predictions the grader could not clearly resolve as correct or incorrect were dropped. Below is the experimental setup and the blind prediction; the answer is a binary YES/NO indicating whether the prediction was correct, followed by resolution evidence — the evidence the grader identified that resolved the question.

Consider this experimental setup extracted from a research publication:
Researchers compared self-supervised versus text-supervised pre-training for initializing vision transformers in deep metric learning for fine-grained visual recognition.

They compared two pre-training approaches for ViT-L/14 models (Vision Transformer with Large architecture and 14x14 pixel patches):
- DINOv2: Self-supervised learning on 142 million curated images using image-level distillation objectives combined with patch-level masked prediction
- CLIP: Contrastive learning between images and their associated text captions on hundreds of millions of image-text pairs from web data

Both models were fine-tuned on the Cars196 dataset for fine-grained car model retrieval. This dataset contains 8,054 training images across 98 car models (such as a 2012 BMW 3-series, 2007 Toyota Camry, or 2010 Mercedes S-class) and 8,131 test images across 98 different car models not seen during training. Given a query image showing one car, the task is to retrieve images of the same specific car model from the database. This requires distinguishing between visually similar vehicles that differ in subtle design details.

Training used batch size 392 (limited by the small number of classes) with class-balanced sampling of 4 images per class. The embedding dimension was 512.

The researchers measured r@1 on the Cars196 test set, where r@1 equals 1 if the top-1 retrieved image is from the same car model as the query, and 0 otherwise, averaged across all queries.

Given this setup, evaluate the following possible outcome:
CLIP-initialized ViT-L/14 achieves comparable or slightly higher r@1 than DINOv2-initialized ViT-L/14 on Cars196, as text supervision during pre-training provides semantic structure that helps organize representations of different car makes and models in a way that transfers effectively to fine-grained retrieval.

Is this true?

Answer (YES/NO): YES